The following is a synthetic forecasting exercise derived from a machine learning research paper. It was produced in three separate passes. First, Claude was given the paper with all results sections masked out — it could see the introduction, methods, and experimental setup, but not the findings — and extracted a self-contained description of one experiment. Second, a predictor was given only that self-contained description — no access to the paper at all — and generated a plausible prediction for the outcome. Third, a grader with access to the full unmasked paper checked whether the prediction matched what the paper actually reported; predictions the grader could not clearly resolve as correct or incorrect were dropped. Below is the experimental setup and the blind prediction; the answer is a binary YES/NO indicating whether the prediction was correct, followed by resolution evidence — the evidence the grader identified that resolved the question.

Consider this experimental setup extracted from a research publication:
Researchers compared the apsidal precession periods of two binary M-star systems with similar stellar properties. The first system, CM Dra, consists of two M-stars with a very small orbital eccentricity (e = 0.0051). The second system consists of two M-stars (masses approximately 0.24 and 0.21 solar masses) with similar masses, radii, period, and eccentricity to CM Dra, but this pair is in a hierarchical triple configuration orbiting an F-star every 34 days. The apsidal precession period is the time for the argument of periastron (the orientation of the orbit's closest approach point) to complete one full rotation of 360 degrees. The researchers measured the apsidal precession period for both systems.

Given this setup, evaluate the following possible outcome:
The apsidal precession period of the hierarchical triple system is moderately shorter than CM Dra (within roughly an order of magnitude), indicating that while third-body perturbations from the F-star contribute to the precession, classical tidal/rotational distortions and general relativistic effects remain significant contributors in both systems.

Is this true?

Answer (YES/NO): NO